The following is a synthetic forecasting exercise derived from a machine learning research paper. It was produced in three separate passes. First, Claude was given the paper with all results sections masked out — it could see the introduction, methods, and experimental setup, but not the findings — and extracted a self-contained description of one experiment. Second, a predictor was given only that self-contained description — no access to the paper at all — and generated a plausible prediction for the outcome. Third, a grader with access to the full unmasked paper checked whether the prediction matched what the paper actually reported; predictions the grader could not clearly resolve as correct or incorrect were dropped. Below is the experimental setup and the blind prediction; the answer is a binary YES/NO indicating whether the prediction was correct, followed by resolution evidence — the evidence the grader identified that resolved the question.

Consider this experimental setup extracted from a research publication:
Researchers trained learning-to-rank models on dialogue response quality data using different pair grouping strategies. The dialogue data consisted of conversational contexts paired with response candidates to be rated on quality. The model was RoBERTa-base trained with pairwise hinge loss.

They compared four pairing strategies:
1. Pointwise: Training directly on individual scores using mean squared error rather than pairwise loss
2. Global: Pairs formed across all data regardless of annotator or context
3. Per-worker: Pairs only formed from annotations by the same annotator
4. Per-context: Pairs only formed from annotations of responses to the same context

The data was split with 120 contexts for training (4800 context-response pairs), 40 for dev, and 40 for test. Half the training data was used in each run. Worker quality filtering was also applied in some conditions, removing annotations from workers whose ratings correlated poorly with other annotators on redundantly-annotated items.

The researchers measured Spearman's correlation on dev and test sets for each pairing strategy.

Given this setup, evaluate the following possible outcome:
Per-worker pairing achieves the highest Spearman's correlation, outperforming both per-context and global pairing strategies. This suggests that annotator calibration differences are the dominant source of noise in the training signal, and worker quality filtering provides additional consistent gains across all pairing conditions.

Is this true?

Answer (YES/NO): NO